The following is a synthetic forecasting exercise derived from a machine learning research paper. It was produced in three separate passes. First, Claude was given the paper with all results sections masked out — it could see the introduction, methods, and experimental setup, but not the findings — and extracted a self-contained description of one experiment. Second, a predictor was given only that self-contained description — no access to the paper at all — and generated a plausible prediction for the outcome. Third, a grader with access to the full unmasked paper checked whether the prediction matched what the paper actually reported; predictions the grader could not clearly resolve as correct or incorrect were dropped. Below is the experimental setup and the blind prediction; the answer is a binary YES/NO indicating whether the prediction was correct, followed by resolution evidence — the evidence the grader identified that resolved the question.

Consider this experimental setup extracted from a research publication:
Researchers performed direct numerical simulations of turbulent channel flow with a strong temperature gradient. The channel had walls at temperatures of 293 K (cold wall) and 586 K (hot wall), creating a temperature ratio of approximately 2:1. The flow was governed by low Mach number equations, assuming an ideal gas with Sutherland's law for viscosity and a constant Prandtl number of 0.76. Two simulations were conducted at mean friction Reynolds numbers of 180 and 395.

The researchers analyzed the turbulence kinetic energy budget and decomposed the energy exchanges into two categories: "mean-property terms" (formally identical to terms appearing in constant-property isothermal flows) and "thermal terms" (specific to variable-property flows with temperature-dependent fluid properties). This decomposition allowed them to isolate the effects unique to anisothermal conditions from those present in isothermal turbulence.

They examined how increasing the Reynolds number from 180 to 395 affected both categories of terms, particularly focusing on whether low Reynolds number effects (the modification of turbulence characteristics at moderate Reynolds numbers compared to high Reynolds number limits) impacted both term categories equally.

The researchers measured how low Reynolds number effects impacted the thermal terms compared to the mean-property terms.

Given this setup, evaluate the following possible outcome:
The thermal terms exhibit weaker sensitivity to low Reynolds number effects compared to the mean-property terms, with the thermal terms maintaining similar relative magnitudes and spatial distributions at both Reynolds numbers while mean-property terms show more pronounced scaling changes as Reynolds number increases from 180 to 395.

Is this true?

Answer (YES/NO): YES